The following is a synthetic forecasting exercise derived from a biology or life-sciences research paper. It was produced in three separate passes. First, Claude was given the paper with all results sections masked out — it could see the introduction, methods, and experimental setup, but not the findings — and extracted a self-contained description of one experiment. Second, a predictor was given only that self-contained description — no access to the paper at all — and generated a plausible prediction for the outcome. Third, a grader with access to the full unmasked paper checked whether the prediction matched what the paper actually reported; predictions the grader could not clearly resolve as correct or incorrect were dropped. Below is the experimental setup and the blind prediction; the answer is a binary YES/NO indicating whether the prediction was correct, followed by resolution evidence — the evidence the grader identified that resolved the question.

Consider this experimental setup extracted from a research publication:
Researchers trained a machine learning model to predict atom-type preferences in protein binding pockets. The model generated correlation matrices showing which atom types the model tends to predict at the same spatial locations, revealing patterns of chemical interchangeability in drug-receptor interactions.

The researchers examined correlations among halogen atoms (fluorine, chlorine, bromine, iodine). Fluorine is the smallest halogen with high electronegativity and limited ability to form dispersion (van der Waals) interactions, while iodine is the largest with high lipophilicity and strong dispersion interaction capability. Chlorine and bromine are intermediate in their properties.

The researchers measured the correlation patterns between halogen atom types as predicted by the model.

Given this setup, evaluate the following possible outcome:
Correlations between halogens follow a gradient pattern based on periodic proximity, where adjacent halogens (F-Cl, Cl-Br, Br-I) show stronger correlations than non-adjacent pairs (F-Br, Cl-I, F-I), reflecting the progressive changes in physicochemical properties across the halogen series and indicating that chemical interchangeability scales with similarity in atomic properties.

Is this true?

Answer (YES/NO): YES